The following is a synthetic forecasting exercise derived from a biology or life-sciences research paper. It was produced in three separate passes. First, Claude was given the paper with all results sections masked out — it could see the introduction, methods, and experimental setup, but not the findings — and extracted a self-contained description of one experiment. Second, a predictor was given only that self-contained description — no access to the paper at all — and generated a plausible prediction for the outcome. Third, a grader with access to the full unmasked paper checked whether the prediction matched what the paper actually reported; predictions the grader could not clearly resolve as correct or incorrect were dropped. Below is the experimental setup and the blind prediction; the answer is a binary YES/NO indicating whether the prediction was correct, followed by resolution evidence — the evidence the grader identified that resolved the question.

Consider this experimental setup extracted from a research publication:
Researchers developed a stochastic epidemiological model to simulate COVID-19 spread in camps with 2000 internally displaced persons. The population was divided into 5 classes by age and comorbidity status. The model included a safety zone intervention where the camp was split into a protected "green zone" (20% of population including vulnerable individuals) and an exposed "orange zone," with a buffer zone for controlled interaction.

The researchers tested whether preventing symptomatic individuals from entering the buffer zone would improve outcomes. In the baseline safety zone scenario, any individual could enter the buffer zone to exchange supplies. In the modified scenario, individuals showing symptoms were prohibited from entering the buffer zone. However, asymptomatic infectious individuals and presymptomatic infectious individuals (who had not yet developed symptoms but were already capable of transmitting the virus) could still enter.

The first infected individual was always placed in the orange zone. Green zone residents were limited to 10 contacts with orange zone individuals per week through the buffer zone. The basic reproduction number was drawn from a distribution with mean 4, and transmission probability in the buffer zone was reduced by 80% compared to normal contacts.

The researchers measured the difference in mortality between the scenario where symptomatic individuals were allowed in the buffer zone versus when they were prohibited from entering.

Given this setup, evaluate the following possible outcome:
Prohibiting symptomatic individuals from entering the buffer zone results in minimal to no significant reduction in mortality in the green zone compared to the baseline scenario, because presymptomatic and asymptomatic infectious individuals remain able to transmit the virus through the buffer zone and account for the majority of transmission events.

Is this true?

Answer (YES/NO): NO